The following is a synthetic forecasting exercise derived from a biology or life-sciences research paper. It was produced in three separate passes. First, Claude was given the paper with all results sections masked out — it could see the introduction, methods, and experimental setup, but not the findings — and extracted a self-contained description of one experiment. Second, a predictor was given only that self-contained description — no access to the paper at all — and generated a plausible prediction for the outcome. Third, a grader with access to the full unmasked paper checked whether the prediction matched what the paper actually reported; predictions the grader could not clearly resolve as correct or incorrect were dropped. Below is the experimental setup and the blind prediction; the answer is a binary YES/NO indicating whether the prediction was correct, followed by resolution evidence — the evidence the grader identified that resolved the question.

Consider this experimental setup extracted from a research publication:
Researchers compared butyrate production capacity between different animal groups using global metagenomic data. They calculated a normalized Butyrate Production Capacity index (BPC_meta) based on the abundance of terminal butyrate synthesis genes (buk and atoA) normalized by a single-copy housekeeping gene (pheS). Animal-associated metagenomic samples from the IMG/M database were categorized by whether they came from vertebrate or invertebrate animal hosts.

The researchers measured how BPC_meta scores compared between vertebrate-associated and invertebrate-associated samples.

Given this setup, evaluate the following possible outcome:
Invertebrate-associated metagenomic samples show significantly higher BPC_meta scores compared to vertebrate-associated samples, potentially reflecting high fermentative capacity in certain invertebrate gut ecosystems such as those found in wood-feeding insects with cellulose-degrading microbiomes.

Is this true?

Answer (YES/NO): NO